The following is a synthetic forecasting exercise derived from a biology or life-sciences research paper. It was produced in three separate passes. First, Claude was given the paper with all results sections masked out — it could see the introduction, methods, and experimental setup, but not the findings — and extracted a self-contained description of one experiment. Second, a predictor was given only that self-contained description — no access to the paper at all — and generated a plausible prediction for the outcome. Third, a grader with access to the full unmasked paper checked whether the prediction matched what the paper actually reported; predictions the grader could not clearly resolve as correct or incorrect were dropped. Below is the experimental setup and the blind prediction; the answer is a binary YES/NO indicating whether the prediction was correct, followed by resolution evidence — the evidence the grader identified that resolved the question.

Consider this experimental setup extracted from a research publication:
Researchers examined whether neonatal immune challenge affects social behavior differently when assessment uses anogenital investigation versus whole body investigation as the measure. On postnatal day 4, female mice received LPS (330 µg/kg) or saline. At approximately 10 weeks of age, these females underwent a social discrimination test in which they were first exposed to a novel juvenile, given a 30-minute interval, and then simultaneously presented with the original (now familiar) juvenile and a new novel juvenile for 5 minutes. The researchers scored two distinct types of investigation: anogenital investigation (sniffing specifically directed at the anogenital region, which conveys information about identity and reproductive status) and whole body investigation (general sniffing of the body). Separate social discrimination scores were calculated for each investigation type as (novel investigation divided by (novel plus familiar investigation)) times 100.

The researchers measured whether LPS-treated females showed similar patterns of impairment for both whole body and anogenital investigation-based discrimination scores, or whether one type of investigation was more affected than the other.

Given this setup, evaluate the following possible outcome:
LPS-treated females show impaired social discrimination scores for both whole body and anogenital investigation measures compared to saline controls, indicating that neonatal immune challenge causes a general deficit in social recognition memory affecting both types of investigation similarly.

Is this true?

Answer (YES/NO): NO